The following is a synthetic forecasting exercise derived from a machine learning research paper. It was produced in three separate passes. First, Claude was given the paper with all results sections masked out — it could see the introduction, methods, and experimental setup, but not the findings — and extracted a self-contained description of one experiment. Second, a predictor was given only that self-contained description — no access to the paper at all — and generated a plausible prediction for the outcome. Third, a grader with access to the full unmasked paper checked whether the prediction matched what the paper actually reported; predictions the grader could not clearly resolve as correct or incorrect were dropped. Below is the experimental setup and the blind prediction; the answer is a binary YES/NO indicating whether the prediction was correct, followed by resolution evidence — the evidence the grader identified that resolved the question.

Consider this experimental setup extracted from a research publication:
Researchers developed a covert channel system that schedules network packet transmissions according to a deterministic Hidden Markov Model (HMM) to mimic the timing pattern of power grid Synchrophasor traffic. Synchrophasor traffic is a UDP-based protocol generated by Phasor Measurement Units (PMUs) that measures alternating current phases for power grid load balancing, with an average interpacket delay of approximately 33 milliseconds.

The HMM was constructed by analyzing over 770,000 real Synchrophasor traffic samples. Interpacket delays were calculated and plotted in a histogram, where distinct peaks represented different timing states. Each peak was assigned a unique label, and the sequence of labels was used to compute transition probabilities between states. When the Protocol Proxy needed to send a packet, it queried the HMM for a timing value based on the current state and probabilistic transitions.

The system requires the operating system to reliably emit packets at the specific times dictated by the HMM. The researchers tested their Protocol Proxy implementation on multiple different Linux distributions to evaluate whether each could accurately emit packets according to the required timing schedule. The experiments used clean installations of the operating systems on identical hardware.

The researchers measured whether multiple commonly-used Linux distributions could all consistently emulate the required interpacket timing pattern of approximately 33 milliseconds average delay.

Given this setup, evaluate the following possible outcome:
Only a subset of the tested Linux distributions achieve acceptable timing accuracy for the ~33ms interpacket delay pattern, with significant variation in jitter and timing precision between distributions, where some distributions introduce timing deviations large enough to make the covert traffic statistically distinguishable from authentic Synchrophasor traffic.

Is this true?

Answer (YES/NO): YES